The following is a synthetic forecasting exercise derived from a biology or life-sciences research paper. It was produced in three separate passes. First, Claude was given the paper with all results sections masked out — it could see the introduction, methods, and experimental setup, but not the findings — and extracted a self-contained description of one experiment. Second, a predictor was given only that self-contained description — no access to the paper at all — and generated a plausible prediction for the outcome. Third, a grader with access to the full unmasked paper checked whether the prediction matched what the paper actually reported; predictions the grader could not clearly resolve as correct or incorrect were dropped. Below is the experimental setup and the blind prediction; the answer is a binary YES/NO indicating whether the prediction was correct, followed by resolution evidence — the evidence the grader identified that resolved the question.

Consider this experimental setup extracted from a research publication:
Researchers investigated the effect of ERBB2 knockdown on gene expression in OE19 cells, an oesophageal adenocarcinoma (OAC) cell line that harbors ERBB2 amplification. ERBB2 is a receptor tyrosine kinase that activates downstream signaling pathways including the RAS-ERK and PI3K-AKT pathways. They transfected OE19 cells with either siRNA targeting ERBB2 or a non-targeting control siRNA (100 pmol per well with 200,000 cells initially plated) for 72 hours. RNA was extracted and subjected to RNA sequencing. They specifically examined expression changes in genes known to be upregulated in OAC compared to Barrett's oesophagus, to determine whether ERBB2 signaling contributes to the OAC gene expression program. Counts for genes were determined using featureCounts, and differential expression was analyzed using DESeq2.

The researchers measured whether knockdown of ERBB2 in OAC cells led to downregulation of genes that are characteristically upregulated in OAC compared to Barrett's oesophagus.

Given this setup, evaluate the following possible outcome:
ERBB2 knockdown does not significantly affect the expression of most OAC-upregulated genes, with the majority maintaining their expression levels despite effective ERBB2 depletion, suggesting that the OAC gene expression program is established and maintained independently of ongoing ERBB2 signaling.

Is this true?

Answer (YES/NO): NO